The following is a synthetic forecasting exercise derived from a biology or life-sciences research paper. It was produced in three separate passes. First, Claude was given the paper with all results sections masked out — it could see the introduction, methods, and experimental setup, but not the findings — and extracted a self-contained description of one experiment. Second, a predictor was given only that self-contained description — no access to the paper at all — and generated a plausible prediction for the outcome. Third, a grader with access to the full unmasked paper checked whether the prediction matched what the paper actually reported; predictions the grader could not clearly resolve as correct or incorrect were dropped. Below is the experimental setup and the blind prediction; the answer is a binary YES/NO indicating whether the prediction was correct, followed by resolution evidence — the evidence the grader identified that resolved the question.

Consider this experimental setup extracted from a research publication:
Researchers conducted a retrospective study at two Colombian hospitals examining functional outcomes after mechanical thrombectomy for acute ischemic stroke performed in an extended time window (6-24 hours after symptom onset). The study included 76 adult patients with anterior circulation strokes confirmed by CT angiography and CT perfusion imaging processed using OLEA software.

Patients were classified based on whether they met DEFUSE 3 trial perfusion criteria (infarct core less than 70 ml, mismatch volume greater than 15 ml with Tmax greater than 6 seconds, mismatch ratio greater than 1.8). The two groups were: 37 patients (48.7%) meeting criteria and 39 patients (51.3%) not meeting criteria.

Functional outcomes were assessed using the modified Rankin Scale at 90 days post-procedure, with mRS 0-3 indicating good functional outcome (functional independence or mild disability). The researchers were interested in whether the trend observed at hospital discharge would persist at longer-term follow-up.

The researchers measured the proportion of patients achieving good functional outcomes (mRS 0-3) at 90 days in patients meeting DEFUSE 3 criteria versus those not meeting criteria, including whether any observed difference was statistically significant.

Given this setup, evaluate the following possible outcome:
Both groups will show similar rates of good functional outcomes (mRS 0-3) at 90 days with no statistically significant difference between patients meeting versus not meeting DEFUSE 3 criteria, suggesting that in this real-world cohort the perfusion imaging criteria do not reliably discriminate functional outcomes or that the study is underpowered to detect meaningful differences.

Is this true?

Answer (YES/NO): NO